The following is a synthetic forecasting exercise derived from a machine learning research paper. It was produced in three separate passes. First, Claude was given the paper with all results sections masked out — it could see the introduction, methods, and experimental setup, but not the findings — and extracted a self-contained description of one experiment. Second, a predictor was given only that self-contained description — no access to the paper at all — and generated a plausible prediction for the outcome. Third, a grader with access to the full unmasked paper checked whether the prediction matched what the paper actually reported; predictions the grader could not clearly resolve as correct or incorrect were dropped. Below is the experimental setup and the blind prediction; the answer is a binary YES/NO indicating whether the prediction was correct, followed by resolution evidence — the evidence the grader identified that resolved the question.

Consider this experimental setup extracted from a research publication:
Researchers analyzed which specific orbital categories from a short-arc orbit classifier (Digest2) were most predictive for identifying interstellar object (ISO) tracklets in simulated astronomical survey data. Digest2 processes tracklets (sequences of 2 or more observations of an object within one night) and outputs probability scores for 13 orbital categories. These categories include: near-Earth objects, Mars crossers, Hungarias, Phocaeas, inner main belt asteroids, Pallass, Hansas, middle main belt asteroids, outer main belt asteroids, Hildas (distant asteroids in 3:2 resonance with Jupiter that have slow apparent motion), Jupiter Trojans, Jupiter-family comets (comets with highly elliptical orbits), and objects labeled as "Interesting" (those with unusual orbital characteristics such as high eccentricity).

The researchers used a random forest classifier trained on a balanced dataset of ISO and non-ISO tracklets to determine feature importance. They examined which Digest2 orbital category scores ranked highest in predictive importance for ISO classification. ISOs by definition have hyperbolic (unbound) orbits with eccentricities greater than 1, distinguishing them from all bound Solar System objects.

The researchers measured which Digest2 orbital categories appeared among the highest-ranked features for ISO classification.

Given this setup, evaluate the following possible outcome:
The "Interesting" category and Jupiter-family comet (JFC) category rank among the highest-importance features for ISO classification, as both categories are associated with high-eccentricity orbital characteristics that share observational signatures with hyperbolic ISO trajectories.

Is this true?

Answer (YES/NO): YES